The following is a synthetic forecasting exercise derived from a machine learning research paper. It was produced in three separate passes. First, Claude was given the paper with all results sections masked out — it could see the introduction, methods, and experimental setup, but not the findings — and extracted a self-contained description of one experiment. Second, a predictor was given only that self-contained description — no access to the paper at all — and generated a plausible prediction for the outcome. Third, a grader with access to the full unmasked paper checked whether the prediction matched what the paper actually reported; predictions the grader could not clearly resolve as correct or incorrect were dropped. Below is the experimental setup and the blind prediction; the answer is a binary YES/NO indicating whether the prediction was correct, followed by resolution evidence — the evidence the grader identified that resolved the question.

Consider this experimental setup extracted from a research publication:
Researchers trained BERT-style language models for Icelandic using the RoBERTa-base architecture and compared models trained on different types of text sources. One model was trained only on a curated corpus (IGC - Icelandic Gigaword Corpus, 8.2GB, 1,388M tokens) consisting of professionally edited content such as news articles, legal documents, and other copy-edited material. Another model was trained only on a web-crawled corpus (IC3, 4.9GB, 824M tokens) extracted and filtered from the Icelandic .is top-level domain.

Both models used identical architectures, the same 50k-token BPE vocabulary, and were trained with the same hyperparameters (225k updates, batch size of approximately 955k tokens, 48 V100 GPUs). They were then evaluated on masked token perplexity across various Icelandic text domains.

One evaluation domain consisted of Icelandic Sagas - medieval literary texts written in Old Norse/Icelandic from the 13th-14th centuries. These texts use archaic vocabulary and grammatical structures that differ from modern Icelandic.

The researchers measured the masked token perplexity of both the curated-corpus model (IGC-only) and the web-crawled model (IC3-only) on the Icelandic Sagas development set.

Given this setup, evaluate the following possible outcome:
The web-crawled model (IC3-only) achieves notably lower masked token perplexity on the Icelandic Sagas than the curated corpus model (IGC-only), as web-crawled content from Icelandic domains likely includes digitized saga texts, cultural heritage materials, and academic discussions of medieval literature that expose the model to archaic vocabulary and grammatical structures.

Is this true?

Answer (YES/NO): YES